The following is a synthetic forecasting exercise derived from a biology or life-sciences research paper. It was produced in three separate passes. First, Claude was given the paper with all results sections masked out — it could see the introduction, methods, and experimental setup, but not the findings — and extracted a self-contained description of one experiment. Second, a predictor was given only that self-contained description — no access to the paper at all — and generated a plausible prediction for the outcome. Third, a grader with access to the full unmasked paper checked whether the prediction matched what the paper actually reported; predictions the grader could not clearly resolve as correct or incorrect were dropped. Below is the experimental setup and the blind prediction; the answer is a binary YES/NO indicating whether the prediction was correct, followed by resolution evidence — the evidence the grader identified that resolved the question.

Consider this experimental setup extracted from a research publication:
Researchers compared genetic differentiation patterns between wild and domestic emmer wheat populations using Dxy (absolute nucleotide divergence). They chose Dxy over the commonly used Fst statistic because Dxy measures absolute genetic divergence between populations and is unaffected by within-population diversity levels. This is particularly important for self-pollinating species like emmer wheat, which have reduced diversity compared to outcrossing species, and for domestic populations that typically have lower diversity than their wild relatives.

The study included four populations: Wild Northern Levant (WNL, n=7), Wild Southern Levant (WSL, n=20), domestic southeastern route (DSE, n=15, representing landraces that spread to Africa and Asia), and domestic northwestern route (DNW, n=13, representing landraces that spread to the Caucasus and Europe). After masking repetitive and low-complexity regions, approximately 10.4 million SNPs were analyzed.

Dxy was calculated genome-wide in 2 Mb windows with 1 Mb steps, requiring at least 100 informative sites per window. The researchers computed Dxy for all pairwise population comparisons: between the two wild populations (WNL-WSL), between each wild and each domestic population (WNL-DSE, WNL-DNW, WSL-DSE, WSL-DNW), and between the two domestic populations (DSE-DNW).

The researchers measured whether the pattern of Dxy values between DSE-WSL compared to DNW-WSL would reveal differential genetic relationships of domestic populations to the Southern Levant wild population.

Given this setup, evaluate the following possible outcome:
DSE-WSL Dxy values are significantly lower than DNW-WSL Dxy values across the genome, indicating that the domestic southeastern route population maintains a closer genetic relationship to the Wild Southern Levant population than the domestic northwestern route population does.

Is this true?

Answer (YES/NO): YES